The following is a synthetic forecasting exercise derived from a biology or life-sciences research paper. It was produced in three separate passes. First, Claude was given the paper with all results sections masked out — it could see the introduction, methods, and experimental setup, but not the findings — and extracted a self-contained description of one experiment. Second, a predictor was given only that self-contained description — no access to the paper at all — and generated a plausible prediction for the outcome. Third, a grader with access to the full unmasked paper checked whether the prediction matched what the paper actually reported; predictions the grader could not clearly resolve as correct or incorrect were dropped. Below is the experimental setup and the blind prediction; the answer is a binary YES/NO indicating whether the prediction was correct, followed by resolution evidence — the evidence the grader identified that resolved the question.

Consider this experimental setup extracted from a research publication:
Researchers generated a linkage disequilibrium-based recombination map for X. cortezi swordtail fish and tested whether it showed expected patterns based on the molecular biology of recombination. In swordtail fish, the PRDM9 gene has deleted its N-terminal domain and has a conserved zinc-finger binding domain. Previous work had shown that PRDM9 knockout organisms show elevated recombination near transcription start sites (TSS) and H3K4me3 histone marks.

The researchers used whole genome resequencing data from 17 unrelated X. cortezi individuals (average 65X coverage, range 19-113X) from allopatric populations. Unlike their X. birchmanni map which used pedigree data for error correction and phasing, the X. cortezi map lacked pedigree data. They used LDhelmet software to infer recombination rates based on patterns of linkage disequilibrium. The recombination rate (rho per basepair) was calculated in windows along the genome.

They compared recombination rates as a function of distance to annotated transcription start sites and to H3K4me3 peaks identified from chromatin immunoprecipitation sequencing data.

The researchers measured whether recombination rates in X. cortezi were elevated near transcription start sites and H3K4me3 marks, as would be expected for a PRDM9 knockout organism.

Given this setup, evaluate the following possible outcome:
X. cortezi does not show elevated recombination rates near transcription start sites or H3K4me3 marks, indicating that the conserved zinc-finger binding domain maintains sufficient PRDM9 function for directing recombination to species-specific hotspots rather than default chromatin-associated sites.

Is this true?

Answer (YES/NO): NO